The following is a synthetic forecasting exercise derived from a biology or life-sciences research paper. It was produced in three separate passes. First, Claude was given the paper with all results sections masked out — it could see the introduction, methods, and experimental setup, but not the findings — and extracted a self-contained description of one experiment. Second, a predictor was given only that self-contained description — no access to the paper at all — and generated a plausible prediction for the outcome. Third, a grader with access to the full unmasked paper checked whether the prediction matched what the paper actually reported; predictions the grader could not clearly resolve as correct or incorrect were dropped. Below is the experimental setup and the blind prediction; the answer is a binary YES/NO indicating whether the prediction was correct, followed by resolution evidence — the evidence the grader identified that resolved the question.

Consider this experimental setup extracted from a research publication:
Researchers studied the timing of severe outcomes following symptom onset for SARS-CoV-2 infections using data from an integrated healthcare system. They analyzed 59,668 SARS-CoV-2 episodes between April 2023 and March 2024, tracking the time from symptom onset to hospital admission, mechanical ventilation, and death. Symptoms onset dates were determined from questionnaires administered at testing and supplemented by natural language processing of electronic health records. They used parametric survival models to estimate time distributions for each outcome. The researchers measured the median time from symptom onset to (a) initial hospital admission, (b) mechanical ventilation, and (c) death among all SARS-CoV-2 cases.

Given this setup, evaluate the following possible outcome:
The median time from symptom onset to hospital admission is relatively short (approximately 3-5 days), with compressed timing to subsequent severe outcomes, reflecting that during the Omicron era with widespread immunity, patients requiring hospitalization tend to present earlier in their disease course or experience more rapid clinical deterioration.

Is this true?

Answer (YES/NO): NO